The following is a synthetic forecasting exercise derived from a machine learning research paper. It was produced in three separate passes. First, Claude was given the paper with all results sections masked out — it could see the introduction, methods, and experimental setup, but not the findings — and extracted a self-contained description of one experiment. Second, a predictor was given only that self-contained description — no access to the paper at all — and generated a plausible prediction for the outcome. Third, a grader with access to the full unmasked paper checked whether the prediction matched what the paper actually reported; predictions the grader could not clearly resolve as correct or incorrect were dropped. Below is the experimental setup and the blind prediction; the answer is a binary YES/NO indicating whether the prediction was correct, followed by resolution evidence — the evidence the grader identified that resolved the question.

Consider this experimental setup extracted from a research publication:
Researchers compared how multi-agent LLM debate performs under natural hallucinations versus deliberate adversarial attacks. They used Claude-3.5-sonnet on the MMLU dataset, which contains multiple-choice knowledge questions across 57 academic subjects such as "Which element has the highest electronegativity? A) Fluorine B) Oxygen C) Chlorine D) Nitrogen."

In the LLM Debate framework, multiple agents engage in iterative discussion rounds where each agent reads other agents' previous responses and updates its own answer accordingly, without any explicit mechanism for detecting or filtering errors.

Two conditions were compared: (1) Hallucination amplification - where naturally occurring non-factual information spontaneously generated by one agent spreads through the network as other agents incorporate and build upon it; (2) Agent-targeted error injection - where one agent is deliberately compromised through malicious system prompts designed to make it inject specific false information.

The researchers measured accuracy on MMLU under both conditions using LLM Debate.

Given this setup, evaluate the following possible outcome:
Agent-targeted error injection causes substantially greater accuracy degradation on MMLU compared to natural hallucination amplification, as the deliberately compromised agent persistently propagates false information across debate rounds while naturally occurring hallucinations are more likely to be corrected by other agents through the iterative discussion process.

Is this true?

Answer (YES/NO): YES